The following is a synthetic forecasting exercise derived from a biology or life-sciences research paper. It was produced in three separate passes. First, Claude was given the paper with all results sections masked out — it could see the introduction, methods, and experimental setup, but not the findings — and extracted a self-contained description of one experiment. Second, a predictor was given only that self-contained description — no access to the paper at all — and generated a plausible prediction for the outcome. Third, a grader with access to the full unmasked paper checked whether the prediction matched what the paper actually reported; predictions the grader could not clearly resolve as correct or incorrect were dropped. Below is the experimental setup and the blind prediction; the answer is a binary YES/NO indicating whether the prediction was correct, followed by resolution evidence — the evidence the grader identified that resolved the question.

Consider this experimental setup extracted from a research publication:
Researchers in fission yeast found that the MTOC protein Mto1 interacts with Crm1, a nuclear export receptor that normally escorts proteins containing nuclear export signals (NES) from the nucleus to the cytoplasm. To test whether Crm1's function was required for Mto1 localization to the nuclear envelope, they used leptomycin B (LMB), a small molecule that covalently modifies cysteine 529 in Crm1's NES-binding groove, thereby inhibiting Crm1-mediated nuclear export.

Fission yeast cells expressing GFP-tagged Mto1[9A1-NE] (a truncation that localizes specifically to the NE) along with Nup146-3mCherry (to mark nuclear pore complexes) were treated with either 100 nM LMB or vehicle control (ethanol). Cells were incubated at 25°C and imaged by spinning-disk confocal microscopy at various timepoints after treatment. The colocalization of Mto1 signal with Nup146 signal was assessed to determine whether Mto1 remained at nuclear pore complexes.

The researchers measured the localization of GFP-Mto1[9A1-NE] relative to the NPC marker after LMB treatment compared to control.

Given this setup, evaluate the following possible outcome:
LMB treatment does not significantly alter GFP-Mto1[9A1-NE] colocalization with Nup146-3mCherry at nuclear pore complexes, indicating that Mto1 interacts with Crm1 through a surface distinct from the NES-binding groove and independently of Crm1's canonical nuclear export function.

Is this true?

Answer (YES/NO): NO